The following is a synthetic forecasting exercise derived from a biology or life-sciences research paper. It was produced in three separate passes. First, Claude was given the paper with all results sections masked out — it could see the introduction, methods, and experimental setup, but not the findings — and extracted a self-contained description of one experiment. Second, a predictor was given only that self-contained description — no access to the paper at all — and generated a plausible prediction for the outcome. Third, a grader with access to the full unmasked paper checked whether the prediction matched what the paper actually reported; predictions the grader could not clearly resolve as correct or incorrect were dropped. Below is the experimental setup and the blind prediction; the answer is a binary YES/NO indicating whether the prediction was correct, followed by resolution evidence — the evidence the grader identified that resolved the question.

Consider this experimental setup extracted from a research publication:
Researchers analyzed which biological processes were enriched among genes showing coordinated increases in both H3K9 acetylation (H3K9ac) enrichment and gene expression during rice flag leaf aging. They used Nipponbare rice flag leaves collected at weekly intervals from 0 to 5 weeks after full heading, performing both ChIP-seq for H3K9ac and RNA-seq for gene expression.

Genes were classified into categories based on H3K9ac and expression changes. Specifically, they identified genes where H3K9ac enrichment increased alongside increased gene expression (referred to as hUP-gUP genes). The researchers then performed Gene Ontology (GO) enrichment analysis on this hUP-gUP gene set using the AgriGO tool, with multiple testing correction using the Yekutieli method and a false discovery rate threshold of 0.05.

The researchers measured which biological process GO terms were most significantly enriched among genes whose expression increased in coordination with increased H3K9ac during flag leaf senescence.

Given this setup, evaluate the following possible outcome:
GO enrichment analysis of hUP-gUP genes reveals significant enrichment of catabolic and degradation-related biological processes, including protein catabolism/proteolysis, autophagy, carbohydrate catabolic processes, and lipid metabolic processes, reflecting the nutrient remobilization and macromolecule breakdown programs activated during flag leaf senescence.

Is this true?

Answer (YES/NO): NO